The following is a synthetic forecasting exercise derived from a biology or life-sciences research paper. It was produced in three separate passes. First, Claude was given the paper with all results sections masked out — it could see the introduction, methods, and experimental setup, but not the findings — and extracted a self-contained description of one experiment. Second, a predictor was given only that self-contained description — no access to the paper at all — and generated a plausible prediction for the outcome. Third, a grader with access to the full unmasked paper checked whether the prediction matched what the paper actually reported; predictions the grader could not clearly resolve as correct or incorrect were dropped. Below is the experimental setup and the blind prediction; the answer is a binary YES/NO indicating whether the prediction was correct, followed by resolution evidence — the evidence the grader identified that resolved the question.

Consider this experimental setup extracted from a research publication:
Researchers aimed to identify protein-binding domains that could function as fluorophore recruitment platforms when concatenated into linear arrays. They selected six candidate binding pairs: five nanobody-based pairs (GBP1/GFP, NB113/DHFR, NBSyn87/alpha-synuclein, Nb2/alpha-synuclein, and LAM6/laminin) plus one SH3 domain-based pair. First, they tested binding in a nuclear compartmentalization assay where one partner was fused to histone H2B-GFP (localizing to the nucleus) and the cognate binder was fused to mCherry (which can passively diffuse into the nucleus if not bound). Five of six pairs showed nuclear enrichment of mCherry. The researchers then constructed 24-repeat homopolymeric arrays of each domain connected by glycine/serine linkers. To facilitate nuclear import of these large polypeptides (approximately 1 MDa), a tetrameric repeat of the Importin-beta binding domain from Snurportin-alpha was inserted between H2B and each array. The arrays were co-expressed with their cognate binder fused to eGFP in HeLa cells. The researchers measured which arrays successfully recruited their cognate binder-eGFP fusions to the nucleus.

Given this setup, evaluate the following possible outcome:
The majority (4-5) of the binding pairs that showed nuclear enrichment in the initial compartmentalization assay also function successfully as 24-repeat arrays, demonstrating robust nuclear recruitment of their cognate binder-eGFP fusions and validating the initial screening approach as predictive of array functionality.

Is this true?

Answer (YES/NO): NO